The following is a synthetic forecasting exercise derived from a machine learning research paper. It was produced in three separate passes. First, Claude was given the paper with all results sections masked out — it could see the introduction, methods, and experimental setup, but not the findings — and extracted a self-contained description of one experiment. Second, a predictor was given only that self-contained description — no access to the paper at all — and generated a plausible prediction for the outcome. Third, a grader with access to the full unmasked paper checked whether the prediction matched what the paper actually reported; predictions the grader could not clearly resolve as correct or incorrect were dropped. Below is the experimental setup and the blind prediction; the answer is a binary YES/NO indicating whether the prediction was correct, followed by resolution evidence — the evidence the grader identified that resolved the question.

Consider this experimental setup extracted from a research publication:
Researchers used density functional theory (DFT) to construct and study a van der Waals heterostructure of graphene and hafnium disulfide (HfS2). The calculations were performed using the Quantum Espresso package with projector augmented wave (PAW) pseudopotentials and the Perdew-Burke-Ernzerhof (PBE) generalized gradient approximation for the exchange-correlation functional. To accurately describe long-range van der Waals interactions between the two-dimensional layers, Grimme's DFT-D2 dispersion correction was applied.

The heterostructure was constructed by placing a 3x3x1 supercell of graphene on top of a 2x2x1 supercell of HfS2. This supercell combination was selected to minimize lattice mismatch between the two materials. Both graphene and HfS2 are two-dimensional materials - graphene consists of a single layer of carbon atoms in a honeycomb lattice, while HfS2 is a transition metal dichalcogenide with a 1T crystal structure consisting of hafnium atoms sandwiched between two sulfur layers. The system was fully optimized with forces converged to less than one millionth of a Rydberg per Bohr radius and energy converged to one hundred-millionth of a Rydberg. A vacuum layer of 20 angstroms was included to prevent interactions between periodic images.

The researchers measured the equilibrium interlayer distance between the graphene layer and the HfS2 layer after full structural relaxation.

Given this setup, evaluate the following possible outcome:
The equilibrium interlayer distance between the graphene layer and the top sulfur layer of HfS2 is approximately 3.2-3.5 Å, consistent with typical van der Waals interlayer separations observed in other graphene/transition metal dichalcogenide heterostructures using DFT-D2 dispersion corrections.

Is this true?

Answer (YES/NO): YES